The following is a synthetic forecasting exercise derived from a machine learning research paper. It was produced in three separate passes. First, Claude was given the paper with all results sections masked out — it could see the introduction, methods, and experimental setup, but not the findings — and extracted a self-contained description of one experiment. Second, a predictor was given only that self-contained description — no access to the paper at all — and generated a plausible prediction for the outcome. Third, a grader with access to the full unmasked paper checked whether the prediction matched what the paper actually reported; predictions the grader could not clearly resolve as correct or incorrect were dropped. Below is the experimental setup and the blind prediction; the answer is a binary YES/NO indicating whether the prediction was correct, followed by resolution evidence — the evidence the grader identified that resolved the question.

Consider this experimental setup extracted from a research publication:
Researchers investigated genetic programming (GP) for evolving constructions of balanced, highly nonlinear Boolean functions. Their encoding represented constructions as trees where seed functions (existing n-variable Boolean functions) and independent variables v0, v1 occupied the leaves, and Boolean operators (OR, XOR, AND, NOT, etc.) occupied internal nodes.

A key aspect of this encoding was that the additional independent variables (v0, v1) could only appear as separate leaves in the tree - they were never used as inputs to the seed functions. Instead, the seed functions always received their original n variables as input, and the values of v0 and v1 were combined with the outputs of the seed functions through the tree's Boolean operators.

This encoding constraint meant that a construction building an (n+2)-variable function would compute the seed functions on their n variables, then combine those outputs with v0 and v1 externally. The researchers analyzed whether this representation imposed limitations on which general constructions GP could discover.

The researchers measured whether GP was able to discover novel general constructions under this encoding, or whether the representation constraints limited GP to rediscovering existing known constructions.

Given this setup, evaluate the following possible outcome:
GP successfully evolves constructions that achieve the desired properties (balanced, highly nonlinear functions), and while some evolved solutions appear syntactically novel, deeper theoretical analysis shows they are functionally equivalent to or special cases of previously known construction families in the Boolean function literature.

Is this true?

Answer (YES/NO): YES